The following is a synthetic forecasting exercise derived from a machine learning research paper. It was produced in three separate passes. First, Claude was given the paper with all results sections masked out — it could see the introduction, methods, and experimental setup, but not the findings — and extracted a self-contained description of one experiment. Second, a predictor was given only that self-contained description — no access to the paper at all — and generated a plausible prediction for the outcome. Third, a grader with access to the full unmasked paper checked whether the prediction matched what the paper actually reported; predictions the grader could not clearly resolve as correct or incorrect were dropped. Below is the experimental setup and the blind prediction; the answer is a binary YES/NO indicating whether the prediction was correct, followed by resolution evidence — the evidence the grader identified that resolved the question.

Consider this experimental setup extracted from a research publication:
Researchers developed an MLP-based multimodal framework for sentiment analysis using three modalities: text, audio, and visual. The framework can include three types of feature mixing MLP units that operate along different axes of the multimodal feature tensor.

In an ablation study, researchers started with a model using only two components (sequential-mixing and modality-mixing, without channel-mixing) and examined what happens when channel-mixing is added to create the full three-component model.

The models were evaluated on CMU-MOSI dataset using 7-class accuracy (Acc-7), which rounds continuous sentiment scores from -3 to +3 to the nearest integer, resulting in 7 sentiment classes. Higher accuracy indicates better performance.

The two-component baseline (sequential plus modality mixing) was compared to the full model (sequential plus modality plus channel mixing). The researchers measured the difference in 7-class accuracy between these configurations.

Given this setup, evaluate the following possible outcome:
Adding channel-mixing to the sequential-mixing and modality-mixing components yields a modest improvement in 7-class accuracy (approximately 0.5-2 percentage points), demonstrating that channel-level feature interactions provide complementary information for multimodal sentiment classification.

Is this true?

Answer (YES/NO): NO